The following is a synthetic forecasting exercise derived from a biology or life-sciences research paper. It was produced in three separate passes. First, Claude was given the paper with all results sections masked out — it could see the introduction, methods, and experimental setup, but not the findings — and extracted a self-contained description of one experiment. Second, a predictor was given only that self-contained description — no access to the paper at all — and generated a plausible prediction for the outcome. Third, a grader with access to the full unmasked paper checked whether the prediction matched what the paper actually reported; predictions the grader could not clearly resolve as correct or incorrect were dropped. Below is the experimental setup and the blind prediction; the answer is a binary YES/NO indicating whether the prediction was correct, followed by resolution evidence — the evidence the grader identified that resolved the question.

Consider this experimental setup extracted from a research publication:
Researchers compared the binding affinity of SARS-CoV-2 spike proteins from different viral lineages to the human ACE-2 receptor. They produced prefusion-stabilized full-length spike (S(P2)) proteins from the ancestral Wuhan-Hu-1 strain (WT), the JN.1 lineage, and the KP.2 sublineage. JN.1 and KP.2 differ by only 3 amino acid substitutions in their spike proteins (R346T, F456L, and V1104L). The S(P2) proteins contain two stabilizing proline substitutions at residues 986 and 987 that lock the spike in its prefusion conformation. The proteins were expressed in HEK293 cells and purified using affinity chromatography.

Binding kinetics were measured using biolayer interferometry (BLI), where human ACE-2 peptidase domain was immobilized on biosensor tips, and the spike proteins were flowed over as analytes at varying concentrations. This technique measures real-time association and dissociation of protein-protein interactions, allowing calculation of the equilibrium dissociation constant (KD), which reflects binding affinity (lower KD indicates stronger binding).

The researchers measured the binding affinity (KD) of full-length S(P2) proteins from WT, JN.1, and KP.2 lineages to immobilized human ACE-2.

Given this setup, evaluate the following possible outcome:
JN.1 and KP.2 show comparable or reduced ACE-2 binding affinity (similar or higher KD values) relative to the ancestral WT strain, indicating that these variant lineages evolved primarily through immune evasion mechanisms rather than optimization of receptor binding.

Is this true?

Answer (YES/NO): NO